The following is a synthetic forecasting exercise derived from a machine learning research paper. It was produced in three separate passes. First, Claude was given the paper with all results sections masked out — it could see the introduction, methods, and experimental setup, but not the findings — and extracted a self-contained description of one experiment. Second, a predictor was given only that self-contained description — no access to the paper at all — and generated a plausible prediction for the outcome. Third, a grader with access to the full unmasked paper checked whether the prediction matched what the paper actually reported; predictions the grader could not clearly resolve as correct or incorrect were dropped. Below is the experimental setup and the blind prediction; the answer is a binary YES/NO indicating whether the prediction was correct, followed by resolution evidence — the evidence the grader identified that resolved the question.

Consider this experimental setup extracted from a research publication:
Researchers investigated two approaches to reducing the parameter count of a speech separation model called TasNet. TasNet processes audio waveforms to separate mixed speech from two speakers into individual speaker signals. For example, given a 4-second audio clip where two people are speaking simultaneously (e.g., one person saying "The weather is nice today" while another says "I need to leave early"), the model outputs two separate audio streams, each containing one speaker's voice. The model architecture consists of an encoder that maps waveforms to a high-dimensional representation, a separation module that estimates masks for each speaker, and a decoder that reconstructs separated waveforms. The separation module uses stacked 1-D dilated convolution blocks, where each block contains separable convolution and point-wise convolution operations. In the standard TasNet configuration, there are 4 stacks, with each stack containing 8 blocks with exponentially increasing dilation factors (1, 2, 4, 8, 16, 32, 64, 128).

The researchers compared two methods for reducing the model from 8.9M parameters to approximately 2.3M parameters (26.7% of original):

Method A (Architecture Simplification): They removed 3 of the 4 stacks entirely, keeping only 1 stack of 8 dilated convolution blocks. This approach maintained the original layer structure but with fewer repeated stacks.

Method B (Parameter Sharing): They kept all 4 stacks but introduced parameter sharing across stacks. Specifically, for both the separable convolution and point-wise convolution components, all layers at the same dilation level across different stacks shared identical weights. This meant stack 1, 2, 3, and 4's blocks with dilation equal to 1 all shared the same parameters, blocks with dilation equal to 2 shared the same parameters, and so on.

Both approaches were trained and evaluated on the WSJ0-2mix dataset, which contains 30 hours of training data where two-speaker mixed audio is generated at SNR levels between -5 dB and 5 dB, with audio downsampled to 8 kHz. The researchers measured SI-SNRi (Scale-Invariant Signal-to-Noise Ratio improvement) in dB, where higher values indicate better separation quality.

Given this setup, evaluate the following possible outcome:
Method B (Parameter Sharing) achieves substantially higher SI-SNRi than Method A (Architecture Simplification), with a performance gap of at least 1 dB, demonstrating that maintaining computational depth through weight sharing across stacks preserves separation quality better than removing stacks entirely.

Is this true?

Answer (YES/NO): YES